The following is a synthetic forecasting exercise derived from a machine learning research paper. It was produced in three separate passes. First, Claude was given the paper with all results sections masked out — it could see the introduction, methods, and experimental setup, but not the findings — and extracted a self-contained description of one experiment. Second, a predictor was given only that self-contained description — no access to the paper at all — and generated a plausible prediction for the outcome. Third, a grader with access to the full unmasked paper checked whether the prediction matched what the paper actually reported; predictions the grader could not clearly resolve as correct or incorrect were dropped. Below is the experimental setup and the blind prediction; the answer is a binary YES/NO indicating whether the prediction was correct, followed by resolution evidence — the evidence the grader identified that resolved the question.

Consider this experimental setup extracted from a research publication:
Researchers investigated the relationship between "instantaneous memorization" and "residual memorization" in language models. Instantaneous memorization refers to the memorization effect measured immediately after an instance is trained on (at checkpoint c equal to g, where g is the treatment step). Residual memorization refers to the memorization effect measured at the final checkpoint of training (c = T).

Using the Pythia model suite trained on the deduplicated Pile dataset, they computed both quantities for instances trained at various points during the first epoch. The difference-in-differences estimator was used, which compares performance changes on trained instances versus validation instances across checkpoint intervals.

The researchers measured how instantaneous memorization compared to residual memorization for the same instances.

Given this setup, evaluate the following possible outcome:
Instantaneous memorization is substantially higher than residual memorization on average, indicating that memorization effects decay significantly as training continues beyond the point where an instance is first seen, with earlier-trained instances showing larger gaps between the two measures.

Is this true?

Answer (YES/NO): YES